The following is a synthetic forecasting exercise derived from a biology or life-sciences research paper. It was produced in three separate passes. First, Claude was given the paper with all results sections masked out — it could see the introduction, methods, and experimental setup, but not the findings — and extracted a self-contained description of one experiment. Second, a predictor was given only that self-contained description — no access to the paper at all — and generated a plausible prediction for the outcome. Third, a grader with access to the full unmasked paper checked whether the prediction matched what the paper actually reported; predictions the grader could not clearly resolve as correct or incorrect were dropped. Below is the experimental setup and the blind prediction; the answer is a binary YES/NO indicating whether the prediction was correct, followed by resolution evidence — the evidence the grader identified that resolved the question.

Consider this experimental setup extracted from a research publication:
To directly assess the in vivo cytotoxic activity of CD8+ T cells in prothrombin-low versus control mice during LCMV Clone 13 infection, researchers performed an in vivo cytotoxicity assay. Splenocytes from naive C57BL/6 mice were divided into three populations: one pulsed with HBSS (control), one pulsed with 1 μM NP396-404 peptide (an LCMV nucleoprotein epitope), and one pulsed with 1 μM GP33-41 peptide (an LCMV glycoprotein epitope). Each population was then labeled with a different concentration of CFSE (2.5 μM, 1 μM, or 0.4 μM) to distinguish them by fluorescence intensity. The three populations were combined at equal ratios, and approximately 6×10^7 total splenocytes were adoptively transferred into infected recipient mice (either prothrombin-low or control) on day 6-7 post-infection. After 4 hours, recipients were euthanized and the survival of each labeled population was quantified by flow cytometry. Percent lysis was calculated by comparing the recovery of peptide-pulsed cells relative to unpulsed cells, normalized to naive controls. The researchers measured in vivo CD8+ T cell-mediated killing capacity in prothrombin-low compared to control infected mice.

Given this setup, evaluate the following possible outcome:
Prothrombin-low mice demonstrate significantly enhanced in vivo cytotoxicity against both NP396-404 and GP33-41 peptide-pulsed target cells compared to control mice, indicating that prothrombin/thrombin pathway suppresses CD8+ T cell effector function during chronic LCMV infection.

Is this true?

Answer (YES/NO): NO